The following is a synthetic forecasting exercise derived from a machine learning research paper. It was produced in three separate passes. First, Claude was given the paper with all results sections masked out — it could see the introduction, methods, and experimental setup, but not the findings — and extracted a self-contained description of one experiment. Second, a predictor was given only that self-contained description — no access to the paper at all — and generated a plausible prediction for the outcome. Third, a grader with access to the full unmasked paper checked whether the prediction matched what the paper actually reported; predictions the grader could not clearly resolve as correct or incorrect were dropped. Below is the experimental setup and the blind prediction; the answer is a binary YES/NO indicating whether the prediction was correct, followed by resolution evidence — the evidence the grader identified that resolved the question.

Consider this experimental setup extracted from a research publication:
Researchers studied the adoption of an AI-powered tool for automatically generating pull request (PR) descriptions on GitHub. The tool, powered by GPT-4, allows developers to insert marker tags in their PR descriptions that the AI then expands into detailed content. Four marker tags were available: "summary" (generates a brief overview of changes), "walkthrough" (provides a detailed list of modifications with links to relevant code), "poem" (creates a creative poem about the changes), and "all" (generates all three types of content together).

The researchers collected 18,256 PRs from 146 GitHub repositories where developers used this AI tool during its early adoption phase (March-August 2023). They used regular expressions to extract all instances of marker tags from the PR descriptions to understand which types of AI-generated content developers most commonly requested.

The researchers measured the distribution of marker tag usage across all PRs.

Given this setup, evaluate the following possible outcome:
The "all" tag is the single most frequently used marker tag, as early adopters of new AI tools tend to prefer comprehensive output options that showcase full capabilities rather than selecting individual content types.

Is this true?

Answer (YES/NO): NO